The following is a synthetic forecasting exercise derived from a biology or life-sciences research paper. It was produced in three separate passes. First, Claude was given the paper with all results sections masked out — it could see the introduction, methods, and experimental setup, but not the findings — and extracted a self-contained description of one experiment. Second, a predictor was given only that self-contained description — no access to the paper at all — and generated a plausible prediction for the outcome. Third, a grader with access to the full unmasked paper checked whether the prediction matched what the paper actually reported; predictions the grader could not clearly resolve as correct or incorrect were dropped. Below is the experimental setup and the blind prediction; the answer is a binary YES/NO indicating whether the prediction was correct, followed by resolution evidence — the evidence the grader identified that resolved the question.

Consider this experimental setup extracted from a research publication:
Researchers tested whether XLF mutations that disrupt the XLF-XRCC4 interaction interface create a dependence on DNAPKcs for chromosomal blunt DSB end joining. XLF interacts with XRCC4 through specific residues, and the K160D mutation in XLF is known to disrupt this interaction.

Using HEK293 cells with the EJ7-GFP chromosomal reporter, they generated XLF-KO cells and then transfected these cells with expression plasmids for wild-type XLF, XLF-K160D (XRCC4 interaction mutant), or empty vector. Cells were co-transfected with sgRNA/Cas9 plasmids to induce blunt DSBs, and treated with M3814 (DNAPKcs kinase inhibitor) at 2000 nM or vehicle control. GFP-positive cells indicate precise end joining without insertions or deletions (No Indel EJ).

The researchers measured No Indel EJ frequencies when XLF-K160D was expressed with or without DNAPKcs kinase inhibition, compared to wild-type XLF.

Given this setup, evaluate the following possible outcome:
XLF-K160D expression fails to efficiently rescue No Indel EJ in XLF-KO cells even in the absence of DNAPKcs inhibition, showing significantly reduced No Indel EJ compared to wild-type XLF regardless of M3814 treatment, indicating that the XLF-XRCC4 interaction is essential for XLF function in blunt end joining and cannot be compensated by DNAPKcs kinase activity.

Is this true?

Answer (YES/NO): NO